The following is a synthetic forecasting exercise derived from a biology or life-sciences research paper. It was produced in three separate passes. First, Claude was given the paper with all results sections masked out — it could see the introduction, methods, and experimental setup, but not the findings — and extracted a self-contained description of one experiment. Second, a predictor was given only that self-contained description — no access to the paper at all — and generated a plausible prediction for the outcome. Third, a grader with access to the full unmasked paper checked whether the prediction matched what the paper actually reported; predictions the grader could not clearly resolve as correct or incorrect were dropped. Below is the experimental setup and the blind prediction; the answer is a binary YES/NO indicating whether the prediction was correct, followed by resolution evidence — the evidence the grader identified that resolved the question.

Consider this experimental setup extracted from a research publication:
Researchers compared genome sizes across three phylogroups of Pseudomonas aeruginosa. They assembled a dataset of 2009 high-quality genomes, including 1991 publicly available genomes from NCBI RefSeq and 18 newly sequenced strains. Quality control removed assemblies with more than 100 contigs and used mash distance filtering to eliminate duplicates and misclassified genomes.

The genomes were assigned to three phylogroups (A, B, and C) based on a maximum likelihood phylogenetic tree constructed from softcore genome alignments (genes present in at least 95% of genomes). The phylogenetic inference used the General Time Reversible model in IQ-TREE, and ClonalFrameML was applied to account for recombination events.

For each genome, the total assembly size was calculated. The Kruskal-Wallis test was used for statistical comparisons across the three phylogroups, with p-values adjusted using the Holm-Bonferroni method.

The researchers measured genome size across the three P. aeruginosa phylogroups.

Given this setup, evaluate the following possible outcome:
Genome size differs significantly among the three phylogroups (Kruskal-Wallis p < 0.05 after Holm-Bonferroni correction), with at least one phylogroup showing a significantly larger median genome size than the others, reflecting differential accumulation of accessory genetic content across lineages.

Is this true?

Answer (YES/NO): YES